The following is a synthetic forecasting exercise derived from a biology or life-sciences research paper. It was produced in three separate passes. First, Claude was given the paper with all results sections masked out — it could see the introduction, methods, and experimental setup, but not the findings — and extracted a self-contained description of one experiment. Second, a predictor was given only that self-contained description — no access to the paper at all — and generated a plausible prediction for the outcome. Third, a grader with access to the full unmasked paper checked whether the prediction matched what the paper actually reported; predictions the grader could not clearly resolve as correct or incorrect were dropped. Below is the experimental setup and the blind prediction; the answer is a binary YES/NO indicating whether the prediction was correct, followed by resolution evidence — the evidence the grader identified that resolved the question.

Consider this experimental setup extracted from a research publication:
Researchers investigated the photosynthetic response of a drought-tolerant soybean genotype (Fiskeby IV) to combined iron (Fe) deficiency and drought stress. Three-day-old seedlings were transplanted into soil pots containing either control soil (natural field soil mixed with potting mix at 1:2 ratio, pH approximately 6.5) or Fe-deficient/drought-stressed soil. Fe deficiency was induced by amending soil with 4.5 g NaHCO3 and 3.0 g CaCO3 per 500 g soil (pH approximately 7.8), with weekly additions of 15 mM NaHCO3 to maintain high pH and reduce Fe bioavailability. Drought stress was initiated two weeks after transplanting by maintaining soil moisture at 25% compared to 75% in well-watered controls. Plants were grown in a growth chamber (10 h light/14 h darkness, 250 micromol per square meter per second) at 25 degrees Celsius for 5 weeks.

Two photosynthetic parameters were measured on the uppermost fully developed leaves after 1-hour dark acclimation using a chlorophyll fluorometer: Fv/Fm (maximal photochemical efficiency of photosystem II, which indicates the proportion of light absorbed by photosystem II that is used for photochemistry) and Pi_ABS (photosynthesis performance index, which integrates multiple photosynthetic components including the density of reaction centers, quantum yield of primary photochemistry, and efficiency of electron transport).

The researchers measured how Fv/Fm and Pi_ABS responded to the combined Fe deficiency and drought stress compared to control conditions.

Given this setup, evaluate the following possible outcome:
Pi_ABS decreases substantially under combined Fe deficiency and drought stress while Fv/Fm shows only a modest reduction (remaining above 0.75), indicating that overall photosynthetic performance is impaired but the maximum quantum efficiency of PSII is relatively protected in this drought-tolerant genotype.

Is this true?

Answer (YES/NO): NO